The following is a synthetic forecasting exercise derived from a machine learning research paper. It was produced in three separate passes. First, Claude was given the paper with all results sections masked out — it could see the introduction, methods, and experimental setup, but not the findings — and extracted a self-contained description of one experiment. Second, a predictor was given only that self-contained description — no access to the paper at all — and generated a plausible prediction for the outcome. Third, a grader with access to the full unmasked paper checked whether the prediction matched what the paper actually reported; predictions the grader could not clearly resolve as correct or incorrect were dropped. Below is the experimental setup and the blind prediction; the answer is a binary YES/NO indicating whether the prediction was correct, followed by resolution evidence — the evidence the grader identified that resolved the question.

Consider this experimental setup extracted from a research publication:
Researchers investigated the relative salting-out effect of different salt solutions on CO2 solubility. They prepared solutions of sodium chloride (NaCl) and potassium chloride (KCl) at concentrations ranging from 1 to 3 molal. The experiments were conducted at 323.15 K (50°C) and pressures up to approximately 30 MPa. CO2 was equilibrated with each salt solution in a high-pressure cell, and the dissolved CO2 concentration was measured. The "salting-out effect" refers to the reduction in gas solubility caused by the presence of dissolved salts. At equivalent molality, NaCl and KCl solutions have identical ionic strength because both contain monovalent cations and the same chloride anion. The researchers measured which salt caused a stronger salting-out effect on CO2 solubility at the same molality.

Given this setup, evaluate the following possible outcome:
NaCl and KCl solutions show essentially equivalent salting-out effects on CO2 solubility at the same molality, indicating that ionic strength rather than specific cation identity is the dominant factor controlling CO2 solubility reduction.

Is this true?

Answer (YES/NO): NO